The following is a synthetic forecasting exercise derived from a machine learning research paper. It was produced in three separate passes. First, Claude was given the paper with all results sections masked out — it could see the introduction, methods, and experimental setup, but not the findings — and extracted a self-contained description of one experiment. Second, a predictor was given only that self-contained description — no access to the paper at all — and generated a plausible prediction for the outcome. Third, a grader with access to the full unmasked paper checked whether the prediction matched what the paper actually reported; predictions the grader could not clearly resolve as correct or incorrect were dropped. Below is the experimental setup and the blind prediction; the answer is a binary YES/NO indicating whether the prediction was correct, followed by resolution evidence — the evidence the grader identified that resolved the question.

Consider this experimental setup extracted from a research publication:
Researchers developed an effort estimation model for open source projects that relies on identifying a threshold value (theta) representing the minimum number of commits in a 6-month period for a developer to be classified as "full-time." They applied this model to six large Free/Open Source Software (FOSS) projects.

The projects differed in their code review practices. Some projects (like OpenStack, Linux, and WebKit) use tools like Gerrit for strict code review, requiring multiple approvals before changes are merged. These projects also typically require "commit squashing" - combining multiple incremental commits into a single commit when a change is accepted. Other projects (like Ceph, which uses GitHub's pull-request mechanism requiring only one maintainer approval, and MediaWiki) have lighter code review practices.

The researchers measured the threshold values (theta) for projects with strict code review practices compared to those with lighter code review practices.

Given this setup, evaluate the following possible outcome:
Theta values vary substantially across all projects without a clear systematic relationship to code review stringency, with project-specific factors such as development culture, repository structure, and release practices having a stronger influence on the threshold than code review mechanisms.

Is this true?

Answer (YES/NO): NO